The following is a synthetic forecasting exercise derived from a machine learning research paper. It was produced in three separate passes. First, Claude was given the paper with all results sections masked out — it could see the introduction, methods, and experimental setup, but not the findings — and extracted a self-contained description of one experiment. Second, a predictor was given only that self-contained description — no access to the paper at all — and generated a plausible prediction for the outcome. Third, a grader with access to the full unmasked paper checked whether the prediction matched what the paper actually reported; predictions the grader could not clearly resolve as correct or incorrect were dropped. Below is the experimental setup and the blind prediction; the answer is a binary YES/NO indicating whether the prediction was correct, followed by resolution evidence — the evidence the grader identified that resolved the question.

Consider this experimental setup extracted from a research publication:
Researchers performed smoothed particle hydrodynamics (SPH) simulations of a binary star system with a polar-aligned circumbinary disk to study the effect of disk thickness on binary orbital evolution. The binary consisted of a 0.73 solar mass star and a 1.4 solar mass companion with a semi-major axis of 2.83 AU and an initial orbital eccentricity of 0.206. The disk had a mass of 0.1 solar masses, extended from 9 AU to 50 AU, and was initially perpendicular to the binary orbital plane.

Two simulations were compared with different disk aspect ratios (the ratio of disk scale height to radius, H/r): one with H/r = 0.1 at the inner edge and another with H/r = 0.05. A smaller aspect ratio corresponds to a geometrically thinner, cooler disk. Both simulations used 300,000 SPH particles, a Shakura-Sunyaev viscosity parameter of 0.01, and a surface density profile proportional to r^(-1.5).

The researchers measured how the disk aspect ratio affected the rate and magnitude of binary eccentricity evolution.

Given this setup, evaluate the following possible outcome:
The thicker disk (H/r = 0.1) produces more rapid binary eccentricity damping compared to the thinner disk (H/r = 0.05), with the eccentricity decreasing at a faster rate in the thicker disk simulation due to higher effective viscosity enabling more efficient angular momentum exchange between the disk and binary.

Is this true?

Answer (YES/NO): NO